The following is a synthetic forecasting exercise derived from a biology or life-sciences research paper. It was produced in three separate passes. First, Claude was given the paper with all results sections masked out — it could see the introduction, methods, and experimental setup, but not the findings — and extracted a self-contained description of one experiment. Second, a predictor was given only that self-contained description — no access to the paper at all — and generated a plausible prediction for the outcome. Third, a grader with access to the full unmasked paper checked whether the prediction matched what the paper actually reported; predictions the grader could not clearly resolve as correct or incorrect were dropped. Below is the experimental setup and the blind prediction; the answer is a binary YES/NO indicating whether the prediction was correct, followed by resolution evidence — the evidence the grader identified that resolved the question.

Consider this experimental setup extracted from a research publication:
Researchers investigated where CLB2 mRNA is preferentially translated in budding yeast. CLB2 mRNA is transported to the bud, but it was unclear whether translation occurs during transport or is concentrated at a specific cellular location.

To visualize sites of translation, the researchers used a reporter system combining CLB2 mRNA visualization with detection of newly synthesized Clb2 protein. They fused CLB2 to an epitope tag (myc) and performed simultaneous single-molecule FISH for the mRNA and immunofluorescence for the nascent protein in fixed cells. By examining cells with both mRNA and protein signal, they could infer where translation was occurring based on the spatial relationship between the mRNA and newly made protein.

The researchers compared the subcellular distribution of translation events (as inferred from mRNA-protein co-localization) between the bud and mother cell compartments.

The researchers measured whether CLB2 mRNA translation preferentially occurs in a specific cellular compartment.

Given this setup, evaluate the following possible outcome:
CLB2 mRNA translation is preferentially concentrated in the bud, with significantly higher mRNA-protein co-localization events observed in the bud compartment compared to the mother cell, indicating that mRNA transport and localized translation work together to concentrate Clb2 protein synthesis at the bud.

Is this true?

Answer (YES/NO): YES